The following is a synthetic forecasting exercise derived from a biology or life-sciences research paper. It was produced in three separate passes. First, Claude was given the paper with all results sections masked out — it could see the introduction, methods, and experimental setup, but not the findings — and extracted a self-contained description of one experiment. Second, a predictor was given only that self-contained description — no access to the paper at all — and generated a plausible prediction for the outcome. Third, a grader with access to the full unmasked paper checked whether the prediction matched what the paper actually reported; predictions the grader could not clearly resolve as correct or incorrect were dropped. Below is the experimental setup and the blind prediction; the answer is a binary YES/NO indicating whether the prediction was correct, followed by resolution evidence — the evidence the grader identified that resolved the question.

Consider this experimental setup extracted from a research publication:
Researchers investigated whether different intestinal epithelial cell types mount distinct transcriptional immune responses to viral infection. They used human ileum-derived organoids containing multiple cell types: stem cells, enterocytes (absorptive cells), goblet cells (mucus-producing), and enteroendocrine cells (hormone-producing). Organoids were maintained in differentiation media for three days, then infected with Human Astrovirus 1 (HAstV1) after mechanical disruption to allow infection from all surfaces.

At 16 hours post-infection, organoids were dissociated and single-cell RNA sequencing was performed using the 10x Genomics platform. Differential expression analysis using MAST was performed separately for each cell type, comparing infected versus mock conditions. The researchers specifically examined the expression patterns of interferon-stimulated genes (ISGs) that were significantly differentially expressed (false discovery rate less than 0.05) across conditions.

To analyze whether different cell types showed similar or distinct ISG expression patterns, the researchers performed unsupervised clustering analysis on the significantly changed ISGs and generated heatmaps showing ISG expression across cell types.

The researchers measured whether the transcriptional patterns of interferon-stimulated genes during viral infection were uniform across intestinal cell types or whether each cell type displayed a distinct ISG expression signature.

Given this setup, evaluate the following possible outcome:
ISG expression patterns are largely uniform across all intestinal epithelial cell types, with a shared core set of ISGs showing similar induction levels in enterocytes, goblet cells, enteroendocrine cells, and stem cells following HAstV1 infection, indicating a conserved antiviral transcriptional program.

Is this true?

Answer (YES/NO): NO